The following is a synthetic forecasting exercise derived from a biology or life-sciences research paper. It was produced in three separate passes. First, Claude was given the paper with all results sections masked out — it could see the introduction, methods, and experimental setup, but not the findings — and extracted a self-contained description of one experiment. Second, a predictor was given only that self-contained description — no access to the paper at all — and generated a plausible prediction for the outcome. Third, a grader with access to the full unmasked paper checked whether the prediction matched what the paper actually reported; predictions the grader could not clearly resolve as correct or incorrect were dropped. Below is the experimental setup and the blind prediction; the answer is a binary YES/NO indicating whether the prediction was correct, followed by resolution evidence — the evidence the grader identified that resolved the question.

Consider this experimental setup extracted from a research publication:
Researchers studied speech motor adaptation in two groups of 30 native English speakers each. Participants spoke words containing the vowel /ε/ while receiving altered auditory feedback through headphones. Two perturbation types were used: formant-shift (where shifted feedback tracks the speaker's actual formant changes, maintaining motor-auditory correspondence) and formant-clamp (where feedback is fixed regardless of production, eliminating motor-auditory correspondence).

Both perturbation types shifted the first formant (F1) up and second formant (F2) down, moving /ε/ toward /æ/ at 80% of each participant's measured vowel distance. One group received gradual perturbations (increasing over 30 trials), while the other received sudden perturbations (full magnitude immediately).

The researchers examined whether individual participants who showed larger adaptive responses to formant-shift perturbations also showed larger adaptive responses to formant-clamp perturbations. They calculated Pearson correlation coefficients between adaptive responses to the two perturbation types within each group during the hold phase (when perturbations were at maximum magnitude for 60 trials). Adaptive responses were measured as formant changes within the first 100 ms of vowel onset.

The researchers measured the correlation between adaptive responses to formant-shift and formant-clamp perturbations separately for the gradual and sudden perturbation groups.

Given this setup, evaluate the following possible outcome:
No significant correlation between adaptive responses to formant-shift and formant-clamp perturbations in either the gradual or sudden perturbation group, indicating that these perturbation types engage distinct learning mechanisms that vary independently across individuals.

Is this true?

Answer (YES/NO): NO